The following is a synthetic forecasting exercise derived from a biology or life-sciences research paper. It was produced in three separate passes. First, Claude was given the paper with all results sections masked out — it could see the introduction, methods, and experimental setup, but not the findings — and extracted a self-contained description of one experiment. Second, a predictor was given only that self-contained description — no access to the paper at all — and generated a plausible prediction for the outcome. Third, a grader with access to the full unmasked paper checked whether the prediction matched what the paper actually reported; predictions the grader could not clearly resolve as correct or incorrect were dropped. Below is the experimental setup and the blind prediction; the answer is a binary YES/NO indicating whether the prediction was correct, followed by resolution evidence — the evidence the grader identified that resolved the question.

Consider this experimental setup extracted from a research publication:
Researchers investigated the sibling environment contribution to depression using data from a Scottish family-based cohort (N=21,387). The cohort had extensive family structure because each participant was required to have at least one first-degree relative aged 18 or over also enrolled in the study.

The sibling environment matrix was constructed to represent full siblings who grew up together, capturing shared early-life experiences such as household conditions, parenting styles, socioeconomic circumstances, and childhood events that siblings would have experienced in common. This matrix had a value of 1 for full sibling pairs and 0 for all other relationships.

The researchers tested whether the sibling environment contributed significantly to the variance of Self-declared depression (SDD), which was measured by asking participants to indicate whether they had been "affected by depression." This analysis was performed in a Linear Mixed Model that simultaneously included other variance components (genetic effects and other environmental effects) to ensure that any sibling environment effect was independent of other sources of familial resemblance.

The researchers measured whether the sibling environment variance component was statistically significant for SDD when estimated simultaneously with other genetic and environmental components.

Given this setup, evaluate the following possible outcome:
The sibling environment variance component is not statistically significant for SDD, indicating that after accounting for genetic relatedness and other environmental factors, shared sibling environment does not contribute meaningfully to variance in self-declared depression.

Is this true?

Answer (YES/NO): YES